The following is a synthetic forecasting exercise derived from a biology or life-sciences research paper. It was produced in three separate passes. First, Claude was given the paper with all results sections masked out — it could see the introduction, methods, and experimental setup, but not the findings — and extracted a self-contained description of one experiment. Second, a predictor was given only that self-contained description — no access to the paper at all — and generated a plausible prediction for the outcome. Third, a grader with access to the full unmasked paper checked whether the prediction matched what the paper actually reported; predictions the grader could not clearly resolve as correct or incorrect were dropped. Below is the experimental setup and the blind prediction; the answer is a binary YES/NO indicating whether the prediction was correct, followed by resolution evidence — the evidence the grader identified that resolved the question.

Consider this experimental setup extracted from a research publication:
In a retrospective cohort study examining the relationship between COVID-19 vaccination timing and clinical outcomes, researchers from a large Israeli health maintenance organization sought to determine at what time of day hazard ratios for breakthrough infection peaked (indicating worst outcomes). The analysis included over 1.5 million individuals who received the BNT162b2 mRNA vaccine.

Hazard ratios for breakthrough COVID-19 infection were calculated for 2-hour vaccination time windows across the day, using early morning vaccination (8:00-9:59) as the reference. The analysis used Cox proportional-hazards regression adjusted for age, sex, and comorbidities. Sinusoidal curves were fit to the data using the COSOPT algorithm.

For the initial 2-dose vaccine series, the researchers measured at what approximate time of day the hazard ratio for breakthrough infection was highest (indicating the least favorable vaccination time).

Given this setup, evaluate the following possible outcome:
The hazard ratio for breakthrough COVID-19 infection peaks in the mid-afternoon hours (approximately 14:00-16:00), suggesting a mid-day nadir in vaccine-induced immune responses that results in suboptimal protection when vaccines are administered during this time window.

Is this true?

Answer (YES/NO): NO